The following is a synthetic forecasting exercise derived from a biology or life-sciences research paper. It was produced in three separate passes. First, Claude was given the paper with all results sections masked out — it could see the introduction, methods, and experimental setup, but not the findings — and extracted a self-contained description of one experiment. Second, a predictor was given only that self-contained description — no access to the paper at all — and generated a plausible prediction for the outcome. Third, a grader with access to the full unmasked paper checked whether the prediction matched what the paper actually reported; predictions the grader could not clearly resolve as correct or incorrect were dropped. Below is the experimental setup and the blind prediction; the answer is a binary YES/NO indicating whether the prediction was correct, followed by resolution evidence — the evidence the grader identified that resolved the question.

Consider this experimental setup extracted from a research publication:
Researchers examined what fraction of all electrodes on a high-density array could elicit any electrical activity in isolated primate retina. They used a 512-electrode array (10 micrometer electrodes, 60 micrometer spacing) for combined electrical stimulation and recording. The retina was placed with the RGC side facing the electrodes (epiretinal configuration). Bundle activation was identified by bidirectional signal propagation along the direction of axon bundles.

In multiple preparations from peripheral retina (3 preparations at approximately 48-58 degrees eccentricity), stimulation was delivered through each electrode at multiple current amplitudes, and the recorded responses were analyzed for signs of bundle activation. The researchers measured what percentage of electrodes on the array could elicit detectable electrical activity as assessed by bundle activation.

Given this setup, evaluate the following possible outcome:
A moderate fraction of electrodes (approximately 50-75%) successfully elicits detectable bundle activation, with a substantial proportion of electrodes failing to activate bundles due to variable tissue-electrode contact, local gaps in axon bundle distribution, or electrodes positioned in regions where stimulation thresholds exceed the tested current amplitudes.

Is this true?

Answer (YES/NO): NO